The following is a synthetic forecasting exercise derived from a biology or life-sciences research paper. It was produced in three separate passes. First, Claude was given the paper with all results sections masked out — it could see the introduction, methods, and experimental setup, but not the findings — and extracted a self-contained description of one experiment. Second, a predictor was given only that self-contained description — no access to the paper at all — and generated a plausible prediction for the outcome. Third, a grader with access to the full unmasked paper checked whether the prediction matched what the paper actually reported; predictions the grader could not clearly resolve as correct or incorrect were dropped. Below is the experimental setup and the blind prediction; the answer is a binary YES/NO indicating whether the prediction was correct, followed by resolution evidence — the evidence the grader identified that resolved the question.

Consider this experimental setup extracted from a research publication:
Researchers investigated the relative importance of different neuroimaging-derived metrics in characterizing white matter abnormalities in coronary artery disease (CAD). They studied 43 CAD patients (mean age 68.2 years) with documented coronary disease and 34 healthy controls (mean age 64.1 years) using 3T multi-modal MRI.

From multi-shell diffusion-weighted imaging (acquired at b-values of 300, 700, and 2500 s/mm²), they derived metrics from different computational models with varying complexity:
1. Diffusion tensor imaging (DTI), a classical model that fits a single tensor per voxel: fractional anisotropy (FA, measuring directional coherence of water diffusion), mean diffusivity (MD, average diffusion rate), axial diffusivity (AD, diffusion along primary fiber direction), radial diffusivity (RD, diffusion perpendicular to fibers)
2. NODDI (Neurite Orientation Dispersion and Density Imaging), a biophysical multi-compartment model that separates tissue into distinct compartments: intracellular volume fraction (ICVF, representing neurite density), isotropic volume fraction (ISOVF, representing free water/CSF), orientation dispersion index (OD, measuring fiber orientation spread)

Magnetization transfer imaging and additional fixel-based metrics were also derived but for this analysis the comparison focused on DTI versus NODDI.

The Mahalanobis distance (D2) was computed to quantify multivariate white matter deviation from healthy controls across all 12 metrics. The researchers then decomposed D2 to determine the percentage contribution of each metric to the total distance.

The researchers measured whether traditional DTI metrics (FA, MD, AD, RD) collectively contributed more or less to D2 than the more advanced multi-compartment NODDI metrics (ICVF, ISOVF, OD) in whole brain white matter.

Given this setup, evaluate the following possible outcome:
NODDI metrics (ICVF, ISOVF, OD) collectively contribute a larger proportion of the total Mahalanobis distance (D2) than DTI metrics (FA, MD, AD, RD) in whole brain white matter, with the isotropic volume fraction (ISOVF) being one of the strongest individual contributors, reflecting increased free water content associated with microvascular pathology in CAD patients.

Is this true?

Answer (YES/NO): NO